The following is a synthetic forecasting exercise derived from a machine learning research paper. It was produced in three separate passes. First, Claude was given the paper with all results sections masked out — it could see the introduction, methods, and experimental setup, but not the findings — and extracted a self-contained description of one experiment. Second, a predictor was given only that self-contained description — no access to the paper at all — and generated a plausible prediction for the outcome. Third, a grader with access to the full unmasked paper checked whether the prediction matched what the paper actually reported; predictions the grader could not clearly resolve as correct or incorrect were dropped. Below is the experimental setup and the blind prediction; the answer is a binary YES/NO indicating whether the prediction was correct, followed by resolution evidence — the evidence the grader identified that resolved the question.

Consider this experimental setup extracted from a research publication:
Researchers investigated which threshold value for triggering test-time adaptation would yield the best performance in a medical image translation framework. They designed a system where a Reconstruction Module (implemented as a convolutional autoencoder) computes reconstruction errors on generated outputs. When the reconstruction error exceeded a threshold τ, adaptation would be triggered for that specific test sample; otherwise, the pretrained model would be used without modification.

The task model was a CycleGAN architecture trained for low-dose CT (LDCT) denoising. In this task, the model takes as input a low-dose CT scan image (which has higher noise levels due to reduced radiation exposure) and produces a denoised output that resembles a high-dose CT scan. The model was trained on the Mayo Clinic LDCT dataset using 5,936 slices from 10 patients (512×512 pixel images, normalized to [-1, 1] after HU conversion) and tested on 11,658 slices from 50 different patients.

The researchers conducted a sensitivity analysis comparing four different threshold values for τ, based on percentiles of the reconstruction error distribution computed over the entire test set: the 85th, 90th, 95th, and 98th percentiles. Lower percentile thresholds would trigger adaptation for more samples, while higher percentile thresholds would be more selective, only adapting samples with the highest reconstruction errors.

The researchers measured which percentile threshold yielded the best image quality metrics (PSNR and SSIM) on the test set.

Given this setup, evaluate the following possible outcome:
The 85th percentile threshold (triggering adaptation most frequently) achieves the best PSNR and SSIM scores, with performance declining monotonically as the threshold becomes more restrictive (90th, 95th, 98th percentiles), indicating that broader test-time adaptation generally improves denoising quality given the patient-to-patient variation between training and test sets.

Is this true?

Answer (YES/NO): NO